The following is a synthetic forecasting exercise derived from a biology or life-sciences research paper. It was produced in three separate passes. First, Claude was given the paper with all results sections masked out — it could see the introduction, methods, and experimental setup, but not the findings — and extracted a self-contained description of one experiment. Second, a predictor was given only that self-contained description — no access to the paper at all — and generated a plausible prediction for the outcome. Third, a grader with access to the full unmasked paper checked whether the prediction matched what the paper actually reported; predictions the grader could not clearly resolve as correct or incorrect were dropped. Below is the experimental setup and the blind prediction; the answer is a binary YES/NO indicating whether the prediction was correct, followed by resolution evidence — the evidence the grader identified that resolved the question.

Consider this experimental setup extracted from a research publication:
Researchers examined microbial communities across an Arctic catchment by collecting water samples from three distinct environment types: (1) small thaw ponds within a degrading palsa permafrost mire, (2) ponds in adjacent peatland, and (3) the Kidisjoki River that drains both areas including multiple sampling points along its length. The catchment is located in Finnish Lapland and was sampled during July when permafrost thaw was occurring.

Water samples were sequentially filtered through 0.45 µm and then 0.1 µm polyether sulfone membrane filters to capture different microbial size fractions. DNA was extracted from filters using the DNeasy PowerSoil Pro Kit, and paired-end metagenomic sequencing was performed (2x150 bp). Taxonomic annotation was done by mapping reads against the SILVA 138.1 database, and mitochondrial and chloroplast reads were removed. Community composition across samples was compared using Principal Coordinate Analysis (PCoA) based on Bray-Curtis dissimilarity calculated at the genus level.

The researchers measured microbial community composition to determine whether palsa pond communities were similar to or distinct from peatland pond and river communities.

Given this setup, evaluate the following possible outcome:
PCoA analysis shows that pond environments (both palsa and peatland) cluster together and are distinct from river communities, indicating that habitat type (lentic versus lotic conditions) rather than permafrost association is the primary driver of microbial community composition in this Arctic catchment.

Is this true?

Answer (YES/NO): NO